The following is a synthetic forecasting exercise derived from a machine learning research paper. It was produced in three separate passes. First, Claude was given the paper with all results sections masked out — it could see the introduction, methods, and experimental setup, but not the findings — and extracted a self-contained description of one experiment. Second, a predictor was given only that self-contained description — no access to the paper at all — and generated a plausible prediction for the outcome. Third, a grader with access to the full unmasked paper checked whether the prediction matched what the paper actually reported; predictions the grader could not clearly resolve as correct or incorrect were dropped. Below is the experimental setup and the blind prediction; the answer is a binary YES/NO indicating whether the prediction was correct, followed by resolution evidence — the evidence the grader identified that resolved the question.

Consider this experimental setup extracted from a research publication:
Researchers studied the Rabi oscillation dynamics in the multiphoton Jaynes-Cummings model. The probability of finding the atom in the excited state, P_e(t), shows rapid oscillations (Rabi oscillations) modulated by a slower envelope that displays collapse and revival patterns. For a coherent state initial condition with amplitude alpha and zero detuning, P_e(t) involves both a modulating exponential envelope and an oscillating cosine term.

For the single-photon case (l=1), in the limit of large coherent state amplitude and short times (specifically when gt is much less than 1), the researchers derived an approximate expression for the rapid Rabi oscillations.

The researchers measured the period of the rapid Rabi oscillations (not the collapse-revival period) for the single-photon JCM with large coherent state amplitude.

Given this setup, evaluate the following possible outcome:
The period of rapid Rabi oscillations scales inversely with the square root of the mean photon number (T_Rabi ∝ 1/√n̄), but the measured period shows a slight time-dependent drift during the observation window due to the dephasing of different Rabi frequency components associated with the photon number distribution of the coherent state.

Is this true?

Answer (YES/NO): NO